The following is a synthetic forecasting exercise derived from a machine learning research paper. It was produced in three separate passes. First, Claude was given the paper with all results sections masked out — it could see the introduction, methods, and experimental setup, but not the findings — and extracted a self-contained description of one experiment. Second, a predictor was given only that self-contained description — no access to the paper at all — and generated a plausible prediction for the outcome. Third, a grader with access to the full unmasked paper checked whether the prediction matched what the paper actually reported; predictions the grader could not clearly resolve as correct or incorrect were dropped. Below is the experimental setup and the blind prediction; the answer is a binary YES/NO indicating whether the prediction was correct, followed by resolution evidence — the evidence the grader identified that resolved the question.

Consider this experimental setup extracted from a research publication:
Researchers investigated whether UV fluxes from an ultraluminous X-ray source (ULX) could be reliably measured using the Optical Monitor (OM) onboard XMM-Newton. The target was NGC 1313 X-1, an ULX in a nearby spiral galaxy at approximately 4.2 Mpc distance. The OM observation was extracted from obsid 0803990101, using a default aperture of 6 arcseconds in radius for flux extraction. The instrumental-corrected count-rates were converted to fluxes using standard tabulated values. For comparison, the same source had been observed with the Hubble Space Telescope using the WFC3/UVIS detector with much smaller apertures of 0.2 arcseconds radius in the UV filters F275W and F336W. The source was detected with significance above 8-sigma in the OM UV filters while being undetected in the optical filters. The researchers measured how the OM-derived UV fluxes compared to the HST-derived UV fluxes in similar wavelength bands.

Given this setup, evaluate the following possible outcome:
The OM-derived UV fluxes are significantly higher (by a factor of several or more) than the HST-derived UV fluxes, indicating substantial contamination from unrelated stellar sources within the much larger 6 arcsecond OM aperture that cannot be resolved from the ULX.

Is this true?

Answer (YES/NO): YES